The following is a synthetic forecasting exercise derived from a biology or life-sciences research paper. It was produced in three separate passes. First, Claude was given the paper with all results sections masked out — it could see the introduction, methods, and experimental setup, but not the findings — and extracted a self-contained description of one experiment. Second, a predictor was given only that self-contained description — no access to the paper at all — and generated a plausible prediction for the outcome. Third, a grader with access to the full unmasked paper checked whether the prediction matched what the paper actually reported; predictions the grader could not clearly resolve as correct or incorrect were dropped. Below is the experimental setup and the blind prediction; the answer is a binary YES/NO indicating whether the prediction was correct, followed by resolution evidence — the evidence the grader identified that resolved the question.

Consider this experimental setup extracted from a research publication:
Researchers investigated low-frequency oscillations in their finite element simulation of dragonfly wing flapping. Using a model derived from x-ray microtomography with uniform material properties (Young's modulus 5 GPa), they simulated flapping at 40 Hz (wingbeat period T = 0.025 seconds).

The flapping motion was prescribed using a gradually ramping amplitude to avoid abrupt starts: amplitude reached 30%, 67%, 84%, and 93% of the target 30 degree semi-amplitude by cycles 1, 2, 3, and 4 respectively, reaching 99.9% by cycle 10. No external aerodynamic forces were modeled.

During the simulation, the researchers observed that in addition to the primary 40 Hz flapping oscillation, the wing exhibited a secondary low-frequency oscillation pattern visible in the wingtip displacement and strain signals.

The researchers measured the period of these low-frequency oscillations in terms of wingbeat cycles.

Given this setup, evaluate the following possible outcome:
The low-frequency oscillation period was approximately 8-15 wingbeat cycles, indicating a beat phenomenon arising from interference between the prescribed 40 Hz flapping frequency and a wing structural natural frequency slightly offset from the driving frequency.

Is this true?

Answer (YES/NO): YES